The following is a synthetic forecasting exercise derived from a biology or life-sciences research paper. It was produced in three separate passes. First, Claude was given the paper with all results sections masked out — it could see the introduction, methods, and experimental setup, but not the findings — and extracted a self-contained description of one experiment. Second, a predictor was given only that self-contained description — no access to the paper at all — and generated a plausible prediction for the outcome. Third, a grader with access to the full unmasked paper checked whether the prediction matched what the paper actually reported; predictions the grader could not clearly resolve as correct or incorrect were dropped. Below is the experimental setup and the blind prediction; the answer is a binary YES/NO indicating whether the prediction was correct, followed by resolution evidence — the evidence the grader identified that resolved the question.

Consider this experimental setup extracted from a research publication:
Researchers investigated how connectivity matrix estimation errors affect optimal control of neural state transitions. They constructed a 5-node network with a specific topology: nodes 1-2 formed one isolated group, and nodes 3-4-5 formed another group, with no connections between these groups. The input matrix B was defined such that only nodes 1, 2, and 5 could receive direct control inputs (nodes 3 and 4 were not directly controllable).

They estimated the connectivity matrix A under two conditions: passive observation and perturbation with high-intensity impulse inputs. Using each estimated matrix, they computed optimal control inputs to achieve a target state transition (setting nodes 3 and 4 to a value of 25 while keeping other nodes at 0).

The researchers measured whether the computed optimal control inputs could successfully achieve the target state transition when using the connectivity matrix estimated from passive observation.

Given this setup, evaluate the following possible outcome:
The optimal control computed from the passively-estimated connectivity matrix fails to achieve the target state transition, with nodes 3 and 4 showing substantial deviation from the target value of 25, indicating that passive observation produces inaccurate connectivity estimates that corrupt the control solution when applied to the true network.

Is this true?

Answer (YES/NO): YES